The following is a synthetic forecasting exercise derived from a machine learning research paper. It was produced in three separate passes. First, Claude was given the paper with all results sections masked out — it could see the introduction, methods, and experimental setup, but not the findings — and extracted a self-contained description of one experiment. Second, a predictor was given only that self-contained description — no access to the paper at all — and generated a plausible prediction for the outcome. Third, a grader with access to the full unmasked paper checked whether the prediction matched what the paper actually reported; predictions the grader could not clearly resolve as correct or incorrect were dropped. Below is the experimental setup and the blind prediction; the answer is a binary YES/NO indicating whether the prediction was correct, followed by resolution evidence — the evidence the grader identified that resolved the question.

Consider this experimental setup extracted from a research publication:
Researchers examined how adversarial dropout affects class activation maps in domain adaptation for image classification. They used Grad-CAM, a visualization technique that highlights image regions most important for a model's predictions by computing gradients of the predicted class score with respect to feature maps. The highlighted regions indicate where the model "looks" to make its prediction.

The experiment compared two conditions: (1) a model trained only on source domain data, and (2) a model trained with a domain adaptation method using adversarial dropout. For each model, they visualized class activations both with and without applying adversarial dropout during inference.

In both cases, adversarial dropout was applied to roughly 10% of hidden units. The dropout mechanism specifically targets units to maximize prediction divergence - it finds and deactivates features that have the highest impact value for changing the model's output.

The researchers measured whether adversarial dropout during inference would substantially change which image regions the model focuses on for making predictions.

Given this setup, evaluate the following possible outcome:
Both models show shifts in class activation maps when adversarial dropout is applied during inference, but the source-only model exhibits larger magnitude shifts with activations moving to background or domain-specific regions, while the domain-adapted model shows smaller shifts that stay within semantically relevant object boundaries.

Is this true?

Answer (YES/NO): NO